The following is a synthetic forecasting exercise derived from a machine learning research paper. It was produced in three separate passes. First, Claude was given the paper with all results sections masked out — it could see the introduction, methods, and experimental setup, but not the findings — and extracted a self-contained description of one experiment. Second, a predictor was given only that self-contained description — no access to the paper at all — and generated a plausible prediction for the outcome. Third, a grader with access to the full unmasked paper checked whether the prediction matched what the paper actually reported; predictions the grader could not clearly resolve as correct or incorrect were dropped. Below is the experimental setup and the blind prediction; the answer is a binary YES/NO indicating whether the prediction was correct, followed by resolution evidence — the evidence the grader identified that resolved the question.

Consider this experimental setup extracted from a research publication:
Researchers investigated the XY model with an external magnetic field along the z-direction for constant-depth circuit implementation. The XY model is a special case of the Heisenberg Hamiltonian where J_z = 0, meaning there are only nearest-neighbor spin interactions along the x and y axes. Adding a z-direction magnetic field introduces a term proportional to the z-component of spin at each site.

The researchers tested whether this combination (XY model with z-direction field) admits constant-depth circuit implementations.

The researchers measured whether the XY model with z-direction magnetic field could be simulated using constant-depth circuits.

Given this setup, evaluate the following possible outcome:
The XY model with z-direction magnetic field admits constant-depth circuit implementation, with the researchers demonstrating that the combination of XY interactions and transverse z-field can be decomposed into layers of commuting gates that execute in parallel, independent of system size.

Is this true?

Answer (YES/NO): NO